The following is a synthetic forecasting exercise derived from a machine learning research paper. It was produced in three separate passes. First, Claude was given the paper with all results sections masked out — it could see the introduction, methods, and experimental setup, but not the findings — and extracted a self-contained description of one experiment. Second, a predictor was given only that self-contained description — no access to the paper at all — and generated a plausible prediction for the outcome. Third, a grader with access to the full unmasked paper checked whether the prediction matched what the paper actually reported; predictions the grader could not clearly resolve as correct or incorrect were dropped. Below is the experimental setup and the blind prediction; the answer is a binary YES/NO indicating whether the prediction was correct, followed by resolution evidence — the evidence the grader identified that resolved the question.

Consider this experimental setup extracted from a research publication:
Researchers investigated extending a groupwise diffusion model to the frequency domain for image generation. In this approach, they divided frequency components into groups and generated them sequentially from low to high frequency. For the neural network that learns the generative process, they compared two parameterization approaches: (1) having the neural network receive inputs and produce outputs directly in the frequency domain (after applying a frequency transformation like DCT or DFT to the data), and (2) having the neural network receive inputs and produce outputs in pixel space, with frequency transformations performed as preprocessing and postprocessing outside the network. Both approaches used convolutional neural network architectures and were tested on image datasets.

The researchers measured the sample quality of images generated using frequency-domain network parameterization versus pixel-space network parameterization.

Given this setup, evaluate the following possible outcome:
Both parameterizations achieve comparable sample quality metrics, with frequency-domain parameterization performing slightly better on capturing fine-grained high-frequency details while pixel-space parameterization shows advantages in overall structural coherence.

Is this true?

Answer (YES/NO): NO